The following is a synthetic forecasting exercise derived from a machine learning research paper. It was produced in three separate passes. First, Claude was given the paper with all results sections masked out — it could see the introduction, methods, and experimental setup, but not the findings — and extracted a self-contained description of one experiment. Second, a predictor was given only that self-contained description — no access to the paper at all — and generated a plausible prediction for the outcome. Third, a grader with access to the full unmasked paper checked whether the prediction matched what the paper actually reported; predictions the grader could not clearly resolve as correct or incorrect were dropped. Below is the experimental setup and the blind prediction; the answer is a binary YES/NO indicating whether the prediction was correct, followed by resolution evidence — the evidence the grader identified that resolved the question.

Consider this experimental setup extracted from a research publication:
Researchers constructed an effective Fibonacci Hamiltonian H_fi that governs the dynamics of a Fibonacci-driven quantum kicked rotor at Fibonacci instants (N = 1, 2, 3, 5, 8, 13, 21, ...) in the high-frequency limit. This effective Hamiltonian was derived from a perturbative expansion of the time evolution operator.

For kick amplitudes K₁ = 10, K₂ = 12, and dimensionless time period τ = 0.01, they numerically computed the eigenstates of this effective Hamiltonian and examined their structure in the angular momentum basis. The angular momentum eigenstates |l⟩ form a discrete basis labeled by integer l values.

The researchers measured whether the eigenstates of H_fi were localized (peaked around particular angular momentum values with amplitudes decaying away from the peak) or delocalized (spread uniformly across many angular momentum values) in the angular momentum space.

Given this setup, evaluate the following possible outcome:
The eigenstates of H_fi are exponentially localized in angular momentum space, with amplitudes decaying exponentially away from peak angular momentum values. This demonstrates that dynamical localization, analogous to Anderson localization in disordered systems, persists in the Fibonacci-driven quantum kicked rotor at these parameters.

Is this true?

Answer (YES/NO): NO